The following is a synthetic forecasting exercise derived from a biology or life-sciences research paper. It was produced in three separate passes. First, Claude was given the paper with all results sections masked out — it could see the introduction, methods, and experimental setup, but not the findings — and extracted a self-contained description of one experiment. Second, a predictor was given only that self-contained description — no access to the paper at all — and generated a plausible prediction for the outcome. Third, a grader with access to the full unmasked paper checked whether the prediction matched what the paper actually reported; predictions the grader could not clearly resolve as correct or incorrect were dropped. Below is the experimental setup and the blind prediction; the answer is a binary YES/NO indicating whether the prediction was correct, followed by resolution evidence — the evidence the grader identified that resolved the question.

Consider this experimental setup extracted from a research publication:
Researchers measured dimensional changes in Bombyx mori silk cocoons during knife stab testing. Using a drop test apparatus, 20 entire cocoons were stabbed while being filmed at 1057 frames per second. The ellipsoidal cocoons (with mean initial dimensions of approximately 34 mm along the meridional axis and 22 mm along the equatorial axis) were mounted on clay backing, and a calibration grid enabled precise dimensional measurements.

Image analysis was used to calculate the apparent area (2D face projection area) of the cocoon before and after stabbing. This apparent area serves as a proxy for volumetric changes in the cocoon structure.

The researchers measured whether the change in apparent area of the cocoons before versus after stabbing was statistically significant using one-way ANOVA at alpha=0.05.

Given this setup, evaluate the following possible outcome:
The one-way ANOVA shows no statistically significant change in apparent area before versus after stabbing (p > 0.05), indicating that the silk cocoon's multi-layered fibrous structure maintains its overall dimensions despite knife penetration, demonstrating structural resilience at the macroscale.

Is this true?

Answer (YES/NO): NO